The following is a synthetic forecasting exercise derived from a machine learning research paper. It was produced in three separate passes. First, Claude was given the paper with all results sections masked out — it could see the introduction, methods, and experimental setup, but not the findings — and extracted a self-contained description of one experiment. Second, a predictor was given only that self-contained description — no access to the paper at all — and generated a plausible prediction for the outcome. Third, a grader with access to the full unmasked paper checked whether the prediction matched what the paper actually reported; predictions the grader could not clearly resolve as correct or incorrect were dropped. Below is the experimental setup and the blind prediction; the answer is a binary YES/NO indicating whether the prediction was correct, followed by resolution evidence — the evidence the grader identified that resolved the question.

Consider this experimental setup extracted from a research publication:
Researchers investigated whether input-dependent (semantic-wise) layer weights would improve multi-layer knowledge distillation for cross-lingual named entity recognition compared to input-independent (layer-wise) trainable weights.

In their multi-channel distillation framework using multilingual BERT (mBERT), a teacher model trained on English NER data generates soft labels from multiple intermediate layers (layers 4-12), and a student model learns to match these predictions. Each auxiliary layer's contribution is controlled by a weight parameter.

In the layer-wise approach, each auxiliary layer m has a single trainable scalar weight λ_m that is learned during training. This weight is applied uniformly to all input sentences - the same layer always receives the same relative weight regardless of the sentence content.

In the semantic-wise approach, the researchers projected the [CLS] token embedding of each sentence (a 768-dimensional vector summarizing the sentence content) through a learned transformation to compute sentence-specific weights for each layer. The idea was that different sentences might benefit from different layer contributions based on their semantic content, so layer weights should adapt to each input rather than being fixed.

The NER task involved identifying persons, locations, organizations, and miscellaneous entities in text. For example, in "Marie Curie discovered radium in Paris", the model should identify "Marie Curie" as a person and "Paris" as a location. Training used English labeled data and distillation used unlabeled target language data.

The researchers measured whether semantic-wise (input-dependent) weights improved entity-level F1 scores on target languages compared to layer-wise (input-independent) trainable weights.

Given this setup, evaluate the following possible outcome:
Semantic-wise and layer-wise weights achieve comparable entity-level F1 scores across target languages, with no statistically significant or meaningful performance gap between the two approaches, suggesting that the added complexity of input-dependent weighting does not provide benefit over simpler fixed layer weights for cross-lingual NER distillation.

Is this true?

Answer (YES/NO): YES